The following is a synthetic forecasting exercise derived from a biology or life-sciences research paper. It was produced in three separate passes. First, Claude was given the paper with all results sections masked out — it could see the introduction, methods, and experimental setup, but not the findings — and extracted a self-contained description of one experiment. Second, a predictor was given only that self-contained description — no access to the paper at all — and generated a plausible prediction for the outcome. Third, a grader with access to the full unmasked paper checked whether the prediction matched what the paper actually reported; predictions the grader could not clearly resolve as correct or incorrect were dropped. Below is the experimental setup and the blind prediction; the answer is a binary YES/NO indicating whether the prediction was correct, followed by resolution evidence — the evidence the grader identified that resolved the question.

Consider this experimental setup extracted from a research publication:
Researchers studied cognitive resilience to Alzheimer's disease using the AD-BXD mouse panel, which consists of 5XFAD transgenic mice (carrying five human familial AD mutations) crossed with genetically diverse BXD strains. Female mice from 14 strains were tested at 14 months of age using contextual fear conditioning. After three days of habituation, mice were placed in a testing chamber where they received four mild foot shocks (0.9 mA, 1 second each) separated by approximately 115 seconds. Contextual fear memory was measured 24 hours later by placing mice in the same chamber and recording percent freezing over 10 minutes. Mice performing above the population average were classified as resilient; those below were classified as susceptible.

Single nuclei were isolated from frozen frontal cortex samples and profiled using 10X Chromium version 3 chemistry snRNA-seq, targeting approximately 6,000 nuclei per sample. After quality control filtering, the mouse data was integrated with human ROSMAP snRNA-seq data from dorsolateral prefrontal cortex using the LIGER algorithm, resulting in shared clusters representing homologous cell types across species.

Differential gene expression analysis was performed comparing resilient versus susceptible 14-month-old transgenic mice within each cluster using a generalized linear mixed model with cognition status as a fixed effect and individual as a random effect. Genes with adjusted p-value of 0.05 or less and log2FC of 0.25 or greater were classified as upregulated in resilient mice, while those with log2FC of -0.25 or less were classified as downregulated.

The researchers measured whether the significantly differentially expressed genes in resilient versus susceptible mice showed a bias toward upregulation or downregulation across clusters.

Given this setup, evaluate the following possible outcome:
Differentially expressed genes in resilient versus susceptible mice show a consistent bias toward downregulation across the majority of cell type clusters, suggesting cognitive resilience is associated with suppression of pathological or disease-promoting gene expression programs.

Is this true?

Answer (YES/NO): NO